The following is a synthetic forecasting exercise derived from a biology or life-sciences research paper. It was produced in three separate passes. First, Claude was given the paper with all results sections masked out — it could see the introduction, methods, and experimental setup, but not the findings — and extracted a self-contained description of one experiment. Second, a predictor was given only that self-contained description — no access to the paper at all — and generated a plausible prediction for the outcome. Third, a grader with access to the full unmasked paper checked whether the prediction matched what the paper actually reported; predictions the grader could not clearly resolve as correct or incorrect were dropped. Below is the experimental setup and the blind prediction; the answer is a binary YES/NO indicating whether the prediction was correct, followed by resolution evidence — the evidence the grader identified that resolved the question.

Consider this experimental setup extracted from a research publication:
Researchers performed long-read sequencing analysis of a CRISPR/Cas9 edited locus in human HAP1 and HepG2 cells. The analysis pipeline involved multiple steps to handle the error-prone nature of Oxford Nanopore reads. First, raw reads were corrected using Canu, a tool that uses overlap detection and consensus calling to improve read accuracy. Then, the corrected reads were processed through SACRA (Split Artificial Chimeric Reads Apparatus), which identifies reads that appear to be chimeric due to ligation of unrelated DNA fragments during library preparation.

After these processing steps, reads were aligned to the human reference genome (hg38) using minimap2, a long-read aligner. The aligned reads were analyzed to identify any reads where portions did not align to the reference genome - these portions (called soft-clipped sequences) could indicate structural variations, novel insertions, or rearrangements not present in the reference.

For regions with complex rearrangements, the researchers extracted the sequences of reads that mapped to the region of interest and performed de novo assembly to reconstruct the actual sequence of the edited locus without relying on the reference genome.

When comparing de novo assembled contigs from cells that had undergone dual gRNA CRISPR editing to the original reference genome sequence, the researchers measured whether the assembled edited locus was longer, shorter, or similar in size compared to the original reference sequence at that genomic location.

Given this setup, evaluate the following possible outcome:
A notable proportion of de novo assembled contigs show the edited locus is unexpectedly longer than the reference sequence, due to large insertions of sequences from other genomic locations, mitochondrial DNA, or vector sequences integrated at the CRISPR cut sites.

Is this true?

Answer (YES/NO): NO